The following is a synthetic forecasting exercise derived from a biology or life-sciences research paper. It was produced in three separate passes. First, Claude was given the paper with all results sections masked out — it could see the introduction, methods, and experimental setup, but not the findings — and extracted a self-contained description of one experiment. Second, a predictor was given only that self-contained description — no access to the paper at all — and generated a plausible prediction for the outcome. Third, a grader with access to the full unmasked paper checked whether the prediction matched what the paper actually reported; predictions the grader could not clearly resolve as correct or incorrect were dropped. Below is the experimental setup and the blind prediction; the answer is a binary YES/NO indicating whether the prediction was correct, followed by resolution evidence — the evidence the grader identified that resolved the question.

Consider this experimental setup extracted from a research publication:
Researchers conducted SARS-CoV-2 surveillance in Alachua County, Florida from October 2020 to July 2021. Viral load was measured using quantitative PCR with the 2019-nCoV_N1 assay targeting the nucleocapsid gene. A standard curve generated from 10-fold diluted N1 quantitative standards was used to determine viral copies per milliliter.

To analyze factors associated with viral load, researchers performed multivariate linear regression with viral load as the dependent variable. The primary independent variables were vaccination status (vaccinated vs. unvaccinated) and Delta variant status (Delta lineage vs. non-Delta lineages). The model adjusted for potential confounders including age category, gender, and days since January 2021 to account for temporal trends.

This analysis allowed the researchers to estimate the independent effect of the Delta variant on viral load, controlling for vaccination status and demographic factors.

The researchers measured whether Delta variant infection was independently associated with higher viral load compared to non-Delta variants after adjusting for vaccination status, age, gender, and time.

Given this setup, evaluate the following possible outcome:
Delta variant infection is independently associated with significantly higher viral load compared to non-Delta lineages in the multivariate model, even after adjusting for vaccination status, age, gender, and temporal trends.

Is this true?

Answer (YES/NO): YES